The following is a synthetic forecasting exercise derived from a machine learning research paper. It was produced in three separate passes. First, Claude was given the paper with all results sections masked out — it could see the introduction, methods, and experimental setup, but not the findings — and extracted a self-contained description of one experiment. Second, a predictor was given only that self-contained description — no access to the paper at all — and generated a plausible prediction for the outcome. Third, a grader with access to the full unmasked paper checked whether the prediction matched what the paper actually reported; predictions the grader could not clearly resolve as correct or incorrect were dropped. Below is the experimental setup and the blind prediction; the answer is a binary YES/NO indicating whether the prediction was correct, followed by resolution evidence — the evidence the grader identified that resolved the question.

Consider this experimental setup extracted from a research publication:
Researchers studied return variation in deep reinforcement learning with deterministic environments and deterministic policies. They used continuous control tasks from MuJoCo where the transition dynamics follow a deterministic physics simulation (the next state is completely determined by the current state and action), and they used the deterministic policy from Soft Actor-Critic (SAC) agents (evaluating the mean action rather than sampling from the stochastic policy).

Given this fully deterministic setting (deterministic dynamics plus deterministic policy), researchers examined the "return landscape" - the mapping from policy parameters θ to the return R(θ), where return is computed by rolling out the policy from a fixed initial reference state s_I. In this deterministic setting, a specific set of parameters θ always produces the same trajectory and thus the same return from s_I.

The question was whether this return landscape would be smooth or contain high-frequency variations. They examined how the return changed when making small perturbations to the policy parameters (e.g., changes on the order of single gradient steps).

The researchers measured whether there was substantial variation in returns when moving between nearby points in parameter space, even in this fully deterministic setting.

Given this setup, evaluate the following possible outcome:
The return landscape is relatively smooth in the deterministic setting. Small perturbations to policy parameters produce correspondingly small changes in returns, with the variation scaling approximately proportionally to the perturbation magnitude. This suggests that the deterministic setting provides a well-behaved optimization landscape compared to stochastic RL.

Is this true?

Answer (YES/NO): NO